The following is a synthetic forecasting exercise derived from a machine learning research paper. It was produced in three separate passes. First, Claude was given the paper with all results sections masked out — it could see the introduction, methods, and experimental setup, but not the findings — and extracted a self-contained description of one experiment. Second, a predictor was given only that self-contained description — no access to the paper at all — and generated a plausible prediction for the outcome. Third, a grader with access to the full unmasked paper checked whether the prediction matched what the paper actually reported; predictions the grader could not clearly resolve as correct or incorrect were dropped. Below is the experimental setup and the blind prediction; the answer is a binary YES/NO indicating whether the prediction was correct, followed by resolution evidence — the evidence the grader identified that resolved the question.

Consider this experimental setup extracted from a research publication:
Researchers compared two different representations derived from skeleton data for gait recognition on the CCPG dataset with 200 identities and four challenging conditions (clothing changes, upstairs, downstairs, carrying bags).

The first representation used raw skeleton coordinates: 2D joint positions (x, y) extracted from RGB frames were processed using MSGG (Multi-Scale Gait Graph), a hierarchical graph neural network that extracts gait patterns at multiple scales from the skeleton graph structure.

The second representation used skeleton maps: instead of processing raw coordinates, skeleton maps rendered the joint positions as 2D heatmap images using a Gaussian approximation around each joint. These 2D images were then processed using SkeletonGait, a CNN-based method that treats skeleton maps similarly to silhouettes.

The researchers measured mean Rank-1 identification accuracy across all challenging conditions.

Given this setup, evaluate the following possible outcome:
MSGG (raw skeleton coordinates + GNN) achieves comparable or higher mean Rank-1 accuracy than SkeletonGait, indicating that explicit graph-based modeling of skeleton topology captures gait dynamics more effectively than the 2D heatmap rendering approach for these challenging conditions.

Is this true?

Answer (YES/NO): NO